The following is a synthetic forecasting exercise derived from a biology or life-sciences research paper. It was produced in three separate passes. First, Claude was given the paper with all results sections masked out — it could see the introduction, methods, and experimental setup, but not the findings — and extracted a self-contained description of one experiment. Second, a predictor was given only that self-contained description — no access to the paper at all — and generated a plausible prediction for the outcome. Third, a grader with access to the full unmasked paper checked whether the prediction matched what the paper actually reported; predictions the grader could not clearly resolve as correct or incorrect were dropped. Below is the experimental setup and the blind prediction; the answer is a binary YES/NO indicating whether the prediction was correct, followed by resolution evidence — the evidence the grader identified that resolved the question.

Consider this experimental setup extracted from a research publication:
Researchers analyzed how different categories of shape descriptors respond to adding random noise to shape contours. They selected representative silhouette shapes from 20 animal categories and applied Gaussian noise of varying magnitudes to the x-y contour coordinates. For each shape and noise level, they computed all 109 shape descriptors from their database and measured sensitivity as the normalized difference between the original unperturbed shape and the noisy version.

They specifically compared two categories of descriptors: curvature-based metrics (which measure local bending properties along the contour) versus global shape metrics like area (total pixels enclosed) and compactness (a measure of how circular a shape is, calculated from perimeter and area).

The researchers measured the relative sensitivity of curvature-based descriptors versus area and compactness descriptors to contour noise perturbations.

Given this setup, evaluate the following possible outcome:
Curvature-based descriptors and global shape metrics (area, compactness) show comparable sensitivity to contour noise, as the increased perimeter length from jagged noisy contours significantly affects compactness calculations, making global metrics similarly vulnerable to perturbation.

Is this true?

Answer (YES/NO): NO